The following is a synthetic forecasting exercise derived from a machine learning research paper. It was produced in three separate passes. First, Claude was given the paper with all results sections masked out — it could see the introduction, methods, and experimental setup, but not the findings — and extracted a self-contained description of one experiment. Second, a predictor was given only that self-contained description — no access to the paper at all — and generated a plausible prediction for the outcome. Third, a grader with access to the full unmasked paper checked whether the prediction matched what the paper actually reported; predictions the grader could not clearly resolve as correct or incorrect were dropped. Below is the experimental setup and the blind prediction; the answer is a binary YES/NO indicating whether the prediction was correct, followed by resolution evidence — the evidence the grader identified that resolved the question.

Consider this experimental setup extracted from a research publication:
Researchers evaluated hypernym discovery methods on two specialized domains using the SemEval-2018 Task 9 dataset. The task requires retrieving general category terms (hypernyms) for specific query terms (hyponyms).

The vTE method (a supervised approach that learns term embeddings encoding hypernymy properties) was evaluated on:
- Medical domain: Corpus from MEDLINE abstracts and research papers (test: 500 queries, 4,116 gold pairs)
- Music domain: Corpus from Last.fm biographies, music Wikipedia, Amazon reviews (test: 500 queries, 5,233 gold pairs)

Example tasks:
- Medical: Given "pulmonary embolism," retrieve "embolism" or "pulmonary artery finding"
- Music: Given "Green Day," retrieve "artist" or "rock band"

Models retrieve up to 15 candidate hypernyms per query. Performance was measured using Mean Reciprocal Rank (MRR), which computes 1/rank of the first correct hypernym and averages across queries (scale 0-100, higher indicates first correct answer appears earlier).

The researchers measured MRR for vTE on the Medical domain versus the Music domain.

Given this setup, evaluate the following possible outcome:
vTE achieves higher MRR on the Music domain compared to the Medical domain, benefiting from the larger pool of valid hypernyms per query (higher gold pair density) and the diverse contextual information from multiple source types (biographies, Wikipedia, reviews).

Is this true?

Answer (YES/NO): NO